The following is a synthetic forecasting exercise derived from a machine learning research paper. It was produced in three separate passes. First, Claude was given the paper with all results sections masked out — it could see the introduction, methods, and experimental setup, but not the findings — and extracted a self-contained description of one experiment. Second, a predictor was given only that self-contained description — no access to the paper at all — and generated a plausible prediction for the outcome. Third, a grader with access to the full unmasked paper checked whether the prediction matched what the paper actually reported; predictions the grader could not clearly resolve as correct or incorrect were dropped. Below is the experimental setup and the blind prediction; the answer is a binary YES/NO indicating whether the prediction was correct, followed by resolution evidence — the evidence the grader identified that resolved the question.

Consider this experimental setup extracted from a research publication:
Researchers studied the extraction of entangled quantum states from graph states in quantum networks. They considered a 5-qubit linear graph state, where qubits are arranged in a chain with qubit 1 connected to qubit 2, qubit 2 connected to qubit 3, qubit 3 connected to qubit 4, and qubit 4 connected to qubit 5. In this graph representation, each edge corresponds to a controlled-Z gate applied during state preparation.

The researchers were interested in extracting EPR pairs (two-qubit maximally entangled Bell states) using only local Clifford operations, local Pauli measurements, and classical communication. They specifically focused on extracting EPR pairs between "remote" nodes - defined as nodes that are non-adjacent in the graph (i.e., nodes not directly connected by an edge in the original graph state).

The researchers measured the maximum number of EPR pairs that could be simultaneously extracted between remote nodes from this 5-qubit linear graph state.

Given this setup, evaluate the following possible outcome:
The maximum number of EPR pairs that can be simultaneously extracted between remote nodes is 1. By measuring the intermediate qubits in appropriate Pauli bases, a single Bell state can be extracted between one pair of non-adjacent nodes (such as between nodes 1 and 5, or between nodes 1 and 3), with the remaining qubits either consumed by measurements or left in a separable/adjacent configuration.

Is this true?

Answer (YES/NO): YES